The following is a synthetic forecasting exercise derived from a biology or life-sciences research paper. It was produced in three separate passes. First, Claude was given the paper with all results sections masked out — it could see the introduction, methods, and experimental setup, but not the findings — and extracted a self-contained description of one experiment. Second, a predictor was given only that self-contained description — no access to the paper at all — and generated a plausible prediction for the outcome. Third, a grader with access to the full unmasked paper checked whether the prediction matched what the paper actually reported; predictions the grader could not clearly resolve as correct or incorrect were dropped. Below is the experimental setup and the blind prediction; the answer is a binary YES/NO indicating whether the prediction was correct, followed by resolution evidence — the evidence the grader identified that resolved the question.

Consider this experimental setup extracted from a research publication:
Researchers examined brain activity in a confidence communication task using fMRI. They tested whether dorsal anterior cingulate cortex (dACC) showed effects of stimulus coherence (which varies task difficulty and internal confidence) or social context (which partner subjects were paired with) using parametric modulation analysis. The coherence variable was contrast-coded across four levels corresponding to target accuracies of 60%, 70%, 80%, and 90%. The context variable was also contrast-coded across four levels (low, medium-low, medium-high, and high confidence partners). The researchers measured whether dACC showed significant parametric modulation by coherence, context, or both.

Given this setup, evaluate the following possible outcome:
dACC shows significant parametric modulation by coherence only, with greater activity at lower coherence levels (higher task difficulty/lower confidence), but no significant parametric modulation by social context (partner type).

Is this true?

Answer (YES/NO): NO